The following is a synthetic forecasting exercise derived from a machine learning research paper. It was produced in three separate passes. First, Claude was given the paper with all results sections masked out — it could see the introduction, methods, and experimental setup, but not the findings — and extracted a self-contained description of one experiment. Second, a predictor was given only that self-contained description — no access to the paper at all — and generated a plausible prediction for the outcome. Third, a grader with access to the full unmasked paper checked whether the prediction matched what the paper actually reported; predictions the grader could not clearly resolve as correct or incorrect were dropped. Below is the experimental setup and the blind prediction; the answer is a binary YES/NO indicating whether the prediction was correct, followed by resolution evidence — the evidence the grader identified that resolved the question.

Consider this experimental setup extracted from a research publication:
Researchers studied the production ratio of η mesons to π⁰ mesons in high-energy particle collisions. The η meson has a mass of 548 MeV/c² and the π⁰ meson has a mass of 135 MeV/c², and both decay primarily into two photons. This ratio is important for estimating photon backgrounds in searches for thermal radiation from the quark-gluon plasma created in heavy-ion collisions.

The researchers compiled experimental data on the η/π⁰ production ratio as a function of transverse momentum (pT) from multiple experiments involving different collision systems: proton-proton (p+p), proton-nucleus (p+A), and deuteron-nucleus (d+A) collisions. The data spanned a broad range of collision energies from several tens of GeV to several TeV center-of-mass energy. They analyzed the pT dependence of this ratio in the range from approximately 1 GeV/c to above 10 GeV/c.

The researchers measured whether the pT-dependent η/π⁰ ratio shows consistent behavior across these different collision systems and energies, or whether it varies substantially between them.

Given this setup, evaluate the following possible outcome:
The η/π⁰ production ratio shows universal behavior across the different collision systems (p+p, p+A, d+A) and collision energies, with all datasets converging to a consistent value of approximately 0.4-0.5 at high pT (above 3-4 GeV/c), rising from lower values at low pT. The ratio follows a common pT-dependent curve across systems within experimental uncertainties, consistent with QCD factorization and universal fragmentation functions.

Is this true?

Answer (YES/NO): YES